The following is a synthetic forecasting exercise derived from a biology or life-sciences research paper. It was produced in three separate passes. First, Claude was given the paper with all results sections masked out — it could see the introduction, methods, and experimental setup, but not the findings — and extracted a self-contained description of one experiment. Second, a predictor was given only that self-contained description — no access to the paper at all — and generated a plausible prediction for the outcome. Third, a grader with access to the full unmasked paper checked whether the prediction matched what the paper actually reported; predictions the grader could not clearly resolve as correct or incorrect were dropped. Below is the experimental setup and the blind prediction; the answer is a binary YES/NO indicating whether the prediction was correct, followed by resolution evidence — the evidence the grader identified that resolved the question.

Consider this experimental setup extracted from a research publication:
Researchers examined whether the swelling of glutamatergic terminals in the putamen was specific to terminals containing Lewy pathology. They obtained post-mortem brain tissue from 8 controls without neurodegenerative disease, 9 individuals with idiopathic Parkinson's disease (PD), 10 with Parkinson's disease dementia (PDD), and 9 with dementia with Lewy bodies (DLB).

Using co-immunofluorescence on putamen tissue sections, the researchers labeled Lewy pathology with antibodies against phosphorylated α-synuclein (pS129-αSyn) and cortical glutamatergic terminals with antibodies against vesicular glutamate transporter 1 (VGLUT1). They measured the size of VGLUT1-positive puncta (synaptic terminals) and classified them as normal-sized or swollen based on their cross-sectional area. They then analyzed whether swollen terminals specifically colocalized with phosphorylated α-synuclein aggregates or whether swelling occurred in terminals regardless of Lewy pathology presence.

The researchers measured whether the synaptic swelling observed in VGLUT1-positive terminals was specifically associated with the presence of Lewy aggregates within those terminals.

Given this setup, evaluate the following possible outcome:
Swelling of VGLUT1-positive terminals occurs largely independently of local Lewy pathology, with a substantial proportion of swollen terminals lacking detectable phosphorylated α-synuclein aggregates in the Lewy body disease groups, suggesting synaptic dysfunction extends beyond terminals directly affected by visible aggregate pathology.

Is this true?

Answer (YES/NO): NO